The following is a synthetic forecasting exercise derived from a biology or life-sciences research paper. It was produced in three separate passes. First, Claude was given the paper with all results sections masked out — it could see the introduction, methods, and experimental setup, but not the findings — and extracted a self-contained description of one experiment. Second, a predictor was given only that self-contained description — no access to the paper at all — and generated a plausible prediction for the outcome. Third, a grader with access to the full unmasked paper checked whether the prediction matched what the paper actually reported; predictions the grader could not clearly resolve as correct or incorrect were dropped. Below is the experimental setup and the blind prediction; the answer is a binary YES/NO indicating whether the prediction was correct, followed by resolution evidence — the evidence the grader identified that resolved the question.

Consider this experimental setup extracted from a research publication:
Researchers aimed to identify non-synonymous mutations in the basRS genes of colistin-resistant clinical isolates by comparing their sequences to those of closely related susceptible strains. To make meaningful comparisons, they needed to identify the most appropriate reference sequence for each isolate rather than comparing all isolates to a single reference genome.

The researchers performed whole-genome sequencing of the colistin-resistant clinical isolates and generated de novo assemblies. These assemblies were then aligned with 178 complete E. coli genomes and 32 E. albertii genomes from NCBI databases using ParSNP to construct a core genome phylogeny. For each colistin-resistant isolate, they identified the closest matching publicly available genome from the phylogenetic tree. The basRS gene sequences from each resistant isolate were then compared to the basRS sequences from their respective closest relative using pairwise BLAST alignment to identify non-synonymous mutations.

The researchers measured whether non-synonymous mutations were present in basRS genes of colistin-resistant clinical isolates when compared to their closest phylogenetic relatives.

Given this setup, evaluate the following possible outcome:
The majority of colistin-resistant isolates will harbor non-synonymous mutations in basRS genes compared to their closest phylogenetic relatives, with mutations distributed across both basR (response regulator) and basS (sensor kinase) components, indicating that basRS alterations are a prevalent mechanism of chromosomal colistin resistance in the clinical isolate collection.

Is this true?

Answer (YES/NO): NO